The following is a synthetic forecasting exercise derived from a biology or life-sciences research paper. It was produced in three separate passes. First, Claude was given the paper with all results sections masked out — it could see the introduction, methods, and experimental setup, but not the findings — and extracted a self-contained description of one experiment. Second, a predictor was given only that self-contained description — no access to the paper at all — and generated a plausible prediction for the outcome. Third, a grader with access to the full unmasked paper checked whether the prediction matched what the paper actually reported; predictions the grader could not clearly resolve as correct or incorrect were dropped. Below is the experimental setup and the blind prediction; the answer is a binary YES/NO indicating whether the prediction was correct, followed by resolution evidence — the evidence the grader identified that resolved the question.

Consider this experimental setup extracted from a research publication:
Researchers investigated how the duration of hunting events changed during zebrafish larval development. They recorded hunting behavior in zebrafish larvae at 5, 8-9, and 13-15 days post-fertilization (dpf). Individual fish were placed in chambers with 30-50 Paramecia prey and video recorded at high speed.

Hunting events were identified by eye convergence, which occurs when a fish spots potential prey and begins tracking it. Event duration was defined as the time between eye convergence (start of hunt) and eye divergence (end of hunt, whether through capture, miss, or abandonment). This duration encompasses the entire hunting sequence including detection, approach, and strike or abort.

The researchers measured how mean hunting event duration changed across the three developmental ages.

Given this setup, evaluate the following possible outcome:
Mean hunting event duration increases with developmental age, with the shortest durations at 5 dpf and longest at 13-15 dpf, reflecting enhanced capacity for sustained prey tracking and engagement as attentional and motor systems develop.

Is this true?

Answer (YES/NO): NO